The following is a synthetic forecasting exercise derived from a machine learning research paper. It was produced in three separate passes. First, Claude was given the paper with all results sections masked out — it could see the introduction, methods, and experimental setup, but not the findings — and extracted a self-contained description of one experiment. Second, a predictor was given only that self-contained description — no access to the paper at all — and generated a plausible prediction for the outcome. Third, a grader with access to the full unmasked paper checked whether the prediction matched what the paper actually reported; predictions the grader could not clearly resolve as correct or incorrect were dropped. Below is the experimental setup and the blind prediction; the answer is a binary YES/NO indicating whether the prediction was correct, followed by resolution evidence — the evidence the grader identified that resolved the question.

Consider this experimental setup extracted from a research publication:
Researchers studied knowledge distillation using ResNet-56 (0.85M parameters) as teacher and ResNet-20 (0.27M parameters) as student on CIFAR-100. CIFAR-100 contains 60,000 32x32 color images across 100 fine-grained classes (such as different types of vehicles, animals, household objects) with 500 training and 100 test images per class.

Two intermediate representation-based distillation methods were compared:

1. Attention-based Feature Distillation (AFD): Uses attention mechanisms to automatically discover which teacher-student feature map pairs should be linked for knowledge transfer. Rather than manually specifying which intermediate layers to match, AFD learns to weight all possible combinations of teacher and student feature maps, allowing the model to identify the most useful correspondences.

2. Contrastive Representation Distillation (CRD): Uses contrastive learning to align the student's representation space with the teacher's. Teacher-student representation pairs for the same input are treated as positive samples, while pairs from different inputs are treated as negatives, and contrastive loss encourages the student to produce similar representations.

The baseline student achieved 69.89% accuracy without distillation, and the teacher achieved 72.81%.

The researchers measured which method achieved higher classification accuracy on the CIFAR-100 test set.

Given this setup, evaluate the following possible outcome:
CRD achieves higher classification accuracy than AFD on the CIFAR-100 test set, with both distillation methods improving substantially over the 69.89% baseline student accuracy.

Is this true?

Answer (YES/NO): NO